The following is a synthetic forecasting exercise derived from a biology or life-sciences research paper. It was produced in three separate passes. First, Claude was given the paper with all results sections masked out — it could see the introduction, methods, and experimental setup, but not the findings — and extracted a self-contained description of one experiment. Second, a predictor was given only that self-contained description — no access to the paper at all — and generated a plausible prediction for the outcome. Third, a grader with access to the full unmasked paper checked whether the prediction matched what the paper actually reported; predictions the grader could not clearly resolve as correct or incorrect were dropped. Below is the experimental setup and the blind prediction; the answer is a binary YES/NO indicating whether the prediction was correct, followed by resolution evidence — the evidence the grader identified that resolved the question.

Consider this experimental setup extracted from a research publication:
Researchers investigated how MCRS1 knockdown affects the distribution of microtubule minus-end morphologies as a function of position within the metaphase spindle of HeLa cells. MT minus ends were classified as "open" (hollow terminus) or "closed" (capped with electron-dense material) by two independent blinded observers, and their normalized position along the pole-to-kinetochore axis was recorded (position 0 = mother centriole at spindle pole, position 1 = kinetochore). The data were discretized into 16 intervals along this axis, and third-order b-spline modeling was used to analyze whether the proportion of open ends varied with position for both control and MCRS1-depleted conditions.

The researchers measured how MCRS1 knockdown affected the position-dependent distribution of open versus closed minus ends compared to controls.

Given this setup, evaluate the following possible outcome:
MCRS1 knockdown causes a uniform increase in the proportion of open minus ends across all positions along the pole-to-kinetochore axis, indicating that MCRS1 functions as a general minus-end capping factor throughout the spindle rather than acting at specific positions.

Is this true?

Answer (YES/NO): NO